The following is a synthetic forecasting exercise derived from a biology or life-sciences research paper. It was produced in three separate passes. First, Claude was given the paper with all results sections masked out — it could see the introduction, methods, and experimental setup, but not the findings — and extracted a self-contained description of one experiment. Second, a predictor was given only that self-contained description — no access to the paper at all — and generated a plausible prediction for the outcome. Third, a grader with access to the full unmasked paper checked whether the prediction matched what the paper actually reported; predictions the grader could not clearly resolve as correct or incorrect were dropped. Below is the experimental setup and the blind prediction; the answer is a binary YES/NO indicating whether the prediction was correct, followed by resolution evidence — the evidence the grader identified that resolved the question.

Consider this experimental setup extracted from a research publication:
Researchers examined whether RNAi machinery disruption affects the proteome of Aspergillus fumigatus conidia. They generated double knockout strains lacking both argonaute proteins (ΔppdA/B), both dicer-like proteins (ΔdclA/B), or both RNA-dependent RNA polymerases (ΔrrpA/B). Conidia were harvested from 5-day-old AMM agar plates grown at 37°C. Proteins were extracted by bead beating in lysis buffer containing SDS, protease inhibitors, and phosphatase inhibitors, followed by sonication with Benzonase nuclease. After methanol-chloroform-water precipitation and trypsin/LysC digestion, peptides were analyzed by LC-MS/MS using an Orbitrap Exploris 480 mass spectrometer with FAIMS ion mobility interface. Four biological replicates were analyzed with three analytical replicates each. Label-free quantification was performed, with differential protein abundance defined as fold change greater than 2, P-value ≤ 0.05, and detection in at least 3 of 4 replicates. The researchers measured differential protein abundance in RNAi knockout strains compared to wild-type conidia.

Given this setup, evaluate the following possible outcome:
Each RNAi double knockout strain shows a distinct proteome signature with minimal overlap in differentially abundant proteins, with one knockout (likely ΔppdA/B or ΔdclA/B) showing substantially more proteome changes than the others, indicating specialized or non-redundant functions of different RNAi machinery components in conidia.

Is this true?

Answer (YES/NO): YES